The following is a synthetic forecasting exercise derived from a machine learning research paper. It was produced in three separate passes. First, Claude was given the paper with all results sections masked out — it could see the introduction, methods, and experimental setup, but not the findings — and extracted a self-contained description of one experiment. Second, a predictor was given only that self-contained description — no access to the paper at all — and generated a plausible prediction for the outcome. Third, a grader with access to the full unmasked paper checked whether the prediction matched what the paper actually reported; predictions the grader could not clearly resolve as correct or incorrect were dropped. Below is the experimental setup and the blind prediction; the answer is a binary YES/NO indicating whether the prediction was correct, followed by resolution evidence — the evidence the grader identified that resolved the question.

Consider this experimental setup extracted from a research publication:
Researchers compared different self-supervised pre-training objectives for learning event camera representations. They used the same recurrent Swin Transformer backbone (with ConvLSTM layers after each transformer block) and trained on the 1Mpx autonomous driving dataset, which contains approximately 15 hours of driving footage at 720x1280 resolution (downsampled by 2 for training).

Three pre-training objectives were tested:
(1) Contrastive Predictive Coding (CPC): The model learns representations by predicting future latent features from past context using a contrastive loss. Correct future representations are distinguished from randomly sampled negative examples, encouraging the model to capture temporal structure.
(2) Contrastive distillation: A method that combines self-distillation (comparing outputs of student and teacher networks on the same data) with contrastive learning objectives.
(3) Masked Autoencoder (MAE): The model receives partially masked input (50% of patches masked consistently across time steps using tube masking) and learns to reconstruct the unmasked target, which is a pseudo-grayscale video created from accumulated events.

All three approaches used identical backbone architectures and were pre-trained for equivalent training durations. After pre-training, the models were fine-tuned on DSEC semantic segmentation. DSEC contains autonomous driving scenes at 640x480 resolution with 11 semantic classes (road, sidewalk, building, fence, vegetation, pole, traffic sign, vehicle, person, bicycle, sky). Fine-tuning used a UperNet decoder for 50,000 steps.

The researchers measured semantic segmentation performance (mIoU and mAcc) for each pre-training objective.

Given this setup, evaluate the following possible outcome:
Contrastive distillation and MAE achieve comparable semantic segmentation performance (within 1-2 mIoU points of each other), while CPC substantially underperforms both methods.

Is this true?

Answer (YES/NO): NO